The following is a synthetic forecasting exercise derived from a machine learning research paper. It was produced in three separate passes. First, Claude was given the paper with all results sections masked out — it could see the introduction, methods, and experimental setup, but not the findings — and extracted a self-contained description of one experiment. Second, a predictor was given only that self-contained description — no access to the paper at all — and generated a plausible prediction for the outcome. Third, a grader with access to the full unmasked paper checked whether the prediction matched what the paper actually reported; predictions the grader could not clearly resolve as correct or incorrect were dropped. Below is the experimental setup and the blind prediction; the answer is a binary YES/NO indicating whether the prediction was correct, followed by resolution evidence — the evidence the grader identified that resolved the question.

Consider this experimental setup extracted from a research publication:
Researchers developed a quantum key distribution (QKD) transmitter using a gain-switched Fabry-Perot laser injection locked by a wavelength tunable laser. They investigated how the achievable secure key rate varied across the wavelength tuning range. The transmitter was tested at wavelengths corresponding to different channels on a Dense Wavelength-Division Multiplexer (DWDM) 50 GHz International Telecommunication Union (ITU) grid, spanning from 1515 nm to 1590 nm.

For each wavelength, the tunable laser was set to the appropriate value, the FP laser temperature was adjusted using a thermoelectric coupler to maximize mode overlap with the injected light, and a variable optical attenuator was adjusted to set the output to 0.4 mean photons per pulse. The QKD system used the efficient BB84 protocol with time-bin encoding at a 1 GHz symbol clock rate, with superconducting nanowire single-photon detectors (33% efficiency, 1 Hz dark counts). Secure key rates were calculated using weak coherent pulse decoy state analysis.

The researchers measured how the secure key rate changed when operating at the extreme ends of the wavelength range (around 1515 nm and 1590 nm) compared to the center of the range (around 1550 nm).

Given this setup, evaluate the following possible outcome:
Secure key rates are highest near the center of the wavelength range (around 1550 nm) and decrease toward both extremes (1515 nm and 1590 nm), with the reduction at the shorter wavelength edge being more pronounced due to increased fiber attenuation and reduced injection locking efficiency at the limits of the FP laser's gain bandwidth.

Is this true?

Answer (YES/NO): NO